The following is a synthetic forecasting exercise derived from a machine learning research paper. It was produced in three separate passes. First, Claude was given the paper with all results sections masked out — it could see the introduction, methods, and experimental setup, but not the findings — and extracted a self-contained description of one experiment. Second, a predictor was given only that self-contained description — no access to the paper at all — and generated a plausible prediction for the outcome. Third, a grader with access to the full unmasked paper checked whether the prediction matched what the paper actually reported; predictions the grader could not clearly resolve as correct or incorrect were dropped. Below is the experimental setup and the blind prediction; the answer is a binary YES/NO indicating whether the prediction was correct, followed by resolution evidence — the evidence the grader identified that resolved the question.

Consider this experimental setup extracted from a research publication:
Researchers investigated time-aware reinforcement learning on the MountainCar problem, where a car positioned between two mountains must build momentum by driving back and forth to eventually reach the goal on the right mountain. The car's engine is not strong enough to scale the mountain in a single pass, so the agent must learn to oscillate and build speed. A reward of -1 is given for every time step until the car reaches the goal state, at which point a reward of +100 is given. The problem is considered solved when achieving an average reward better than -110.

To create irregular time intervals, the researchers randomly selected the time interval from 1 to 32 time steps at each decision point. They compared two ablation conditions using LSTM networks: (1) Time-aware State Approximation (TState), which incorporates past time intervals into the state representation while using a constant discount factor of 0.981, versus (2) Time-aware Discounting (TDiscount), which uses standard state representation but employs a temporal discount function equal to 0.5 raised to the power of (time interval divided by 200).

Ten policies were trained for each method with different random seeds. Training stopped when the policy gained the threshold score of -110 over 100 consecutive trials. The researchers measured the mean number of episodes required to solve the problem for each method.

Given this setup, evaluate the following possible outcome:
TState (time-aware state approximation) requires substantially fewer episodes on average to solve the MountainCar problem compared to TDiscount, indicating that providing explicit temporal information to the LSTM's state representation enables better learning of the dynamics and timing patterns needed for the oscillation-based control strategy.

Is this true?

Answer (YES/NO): NO